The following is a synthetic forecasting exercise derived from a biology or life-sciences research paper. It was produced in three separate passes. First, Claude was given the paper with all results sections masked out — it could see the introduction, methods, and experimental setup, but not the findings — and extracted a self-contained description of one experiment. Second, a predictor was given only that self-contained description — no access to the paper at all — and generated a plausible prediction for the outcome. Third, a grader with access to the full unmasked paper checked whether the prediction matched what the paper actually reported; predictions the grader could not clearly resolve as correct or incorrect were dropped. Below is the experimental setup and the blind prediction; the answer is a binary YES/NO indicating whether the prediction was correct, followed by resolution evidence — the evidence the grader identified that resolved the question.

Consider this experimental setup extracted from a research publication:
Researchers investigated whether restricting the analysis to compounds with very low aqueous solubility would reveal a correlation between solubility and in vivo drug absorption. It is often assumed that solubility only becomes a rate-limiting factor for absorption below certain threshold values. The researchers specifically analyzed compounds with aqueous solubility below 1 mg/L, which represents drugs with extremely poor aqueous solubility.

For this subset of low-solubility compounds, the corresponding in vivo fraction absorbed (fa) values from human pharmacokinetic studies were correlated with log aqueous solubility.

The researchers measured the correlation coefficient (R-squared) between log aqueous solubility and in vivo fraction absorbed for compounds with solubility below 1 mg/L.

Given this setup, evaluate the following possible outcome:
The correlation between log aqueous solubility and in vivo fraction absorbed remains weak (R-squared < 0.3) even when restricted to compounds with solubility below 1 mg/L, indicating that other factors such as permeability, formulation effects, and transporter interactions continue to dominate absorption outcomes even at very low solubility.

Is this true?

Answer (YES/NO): YES